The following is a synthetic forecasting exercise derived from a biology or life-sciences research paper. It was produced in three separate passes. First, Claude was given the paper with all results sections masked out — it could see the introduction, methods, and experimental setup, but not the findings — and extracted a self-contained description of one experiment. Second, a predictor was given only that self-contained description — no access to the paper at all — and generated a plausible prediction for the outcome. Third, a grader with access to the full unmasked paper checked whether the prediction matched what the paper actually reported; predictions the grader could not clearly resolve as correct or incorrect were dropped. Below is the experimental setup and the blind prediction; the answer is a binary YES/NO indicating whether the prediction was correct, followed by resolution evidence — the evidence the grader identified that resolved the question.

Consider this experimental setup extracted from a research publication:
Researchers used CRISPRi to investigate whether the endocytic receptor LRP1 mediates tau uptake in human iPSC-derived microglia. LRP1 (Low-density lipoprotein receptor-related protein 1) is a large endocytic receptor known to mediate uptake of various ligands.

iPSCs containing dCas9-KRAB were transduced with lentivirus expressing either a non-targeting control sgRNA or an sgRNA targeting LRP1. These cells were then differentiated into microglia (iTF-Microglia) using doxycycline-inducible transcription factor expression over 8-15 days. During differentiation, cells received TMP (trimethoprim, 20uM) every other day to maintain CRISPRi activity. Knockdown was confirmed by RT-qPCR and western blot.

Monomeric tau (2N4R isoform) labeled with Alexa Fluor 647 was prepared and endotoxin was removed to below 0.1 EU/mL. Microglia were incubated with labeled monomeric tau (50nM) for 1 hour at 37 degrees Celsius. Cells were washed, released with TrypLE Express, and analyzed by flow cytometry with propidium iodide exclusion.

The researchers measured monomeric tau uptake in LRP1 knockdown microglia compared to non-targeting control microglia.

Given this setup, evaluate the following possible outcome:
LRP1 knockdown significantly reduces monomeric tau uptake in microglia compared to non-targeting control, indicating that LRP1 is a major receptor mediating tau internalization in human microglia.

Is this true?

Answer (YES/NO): YES